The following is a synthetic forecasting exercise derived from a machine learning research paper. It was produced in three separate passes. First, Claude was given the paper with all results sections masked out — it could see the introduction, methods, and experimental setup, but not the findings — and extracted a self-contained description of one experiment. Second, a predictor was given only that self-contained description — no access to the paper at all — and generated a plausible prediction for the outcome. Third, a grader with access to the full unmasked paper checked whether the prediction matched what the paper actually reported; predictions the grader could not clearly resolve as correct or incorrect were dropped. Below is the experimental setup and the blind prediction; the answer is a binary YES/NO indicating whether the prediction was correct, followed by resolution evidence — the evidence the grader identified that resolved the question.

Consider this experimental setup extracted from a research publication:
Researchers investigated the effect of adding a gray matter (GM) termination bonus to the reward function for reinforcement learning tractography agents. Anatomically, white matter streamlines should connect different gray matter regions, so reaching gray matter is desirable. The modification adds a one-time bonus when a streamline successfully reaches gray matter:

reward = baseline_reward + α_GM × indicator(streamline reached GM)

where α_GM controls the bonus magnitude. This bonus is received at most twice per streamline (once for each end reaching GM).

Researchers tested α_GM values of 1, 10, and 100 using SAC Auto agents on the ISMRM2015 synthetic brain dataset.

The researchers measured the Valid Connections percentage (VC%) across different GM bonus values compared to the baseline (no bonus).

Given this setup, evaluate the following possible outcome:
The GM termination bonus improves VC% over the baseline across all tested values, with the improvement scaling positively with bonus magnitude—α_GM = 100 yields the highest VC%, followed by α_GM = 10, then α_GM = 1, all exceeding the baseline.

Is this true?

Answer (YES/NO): NO